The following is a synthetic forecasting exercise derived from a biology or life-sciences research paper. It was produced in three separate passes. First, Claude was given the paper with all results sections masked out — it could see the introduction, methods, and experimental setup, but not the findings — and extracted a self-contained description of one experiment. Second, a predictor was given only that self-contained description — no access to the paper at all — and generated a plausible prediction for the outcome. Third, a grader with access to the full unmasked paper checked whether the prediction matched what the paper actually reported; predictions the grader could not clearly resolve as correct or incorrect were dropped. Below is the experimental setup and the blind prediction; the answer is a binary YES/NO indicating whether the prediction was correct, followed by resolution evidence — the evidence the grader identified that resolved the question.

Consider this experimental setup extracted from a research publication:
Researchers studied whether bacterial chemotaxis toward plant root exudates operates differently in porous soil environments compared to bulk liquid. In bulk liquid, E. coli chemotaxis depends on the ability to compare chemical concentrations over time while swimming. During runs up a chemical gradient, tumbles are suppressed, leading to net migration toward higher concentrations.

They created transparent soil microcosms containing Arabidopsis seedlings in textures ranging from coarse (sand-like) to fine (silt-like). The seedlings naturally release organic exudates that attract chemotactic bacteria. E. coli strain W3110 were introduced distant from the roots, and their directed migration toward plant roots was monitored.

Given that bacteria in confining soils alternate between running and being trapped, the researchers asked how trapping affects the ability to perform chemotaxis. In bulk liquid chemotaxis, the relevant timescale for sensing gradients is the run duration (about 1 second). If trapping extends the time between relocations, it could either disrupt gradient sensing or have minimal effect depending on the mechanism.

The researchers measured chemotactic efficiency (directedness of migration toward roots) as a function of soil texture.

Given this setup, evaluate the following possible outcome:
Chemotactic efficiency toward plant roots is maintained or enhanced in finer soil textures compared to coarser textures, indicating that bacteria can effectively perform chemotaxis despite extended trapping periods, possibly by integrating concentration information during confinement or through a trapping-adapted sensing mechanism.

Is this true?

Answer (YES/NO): NO